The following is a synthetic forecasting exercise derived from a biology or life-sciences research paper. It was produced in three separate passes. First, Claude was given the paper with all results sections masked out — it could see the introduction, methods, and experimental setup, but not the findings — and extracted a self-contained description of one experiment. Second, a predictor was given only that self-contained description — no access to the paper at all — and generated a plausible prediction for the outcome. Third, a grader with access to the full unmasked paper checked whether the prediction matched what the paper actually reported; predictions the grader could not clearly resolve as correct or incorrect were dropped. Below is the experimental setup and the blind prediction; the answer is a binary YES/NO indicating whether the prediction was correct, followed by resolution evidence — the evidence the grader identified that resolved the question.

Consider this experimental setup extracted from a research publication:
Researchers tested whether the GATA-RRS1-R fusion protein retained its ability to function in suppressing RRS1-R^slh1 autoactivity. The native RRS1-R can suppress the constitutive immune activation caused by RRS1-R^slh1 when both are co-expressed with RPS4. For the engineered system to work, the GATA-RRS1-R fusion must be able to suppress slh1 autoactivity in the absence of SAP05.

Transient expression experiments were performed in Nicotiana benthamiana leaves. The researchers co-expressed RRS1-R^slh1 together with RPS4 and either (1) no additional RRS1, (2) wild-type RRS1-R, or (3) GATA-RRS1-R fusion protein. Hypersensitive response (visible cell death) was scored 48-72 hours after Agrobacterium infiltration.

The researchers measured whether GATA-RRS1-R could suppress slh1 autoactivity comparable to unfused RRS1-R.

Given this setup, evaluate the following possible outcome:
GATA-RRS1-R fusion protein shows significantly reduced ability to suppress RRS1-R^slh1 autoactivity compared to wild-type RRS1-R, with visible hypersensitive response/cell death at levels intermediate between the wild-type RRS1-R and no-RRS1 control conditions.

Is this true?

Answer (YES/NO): NO